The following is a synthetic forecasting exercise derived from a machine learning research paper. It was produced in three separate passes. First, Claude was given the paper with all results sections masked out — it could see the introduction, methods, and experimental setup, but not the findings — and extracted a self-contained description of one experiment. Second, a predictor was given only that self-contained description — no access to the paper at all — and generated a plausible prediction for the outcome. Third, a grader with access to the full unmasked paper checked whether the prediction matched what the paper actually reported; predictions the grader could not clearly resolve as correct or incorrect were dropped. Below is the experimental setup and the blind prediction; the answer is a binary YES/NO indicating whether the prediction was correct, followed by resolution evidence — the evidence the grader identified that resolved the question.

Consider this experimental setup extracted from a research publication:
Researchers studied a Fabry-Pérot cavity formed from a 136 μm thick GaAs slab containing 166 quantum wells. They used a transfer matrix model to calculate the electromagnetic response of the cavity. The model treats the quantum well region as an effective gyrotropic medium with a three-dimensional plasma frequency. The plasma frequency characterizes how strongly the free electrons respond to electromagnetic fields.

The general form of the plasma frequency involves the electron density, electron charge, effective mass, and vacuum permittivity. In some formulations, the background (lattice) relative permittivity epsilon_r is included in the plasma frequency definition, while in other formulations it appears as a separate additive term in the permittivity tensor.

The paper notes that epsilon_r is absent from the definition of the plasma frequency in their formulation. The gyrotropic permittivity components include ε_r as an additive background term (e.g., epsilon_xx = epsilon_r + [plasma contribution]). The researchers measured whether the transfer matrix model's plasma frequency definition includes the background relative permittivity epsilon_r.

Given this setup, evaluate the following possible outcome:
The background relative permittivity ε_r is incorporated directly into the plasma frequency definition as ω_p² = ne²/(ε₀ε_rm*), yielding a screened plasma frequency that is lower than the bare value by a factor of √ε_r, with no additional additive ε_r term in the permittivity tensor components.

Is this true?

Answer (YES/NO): NO